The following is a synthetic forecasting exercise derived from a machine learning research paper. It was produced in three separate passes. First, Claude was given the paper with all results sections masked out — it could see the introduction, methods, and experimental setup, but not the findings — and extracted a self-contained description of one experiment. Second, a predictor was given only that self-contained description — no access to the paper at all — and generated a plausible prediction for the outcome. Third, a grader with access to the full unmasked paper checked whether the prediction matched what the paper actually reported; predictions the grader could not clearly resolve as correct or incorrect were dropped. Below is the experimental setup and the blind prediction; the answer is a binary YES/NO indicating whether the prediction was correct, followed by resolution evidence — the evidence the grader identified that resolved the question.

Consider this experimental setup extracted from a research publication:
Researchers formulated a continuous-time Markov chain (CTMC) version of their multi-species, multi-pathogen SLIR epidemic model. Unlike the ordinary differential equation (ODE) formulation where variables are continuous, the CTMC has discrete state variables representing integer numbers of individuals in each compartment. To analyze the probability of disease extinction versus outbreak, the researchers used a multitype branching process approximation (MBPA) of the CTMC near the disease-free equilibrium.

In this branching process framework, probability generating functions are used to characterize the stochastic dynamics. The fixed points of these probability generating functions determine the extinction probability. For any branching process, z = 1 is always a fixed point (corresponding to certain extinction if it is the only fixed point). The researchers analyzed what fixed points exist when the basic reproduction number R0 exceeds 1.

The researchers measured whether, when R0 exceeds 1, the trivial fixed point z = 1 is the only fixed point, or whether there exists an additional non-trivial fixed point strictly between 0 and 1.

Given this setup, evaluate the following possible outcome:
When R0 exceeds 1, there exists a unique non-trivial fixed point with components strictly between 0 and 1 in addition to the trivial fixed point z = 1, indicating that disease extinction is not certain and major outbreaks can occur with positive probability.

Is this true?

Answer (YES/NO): YES